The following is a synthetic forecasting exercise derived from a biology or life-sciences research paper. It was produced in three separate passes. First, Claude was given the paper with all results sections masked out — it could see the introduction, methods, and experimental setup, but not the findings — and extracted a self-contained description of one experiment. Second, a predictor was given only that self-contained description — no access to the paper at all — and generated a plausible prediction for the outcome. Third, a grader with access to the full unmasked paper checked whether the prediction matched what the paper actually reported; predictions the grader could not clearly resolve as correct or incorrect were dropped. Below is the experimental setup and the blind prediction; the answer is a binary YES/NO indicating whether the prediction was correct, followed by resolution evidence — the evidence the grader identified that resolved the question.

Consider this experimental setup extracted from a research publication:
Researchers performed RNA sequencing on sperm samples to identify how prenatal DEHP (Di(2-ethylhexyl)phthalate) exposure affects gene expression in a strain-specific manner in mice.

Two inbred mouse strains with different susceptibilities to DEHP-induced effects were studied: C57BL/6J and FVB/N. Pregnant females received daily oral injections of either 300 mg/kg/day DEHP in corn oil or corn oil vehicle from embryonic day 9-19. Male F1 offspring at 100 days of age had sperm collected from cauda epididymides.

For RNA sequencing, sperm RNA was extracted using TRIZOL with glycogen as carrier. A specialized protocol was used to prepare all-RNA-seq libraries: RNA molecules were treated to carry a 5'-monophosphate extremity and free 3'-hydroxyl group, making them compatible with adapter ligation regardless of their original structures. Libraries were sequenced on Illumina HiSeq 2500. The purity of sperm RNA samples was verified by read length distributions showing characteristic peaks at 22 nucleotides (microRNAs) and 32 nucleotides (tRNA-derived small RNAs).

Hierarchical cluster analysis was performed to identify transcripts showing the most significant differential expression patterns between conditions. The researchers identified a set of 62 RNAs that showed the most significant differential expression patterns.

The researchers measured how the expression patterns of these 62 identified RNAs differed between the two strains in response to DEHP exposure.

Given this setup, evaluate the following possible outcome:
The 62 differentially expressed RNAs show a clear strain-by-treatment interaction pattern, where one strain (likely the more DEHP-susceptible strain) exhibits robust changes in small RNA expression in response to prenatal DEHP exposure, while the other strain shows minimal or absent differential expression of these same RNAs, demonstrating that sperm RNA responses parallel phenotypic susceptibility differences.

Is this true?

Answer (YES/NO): NO